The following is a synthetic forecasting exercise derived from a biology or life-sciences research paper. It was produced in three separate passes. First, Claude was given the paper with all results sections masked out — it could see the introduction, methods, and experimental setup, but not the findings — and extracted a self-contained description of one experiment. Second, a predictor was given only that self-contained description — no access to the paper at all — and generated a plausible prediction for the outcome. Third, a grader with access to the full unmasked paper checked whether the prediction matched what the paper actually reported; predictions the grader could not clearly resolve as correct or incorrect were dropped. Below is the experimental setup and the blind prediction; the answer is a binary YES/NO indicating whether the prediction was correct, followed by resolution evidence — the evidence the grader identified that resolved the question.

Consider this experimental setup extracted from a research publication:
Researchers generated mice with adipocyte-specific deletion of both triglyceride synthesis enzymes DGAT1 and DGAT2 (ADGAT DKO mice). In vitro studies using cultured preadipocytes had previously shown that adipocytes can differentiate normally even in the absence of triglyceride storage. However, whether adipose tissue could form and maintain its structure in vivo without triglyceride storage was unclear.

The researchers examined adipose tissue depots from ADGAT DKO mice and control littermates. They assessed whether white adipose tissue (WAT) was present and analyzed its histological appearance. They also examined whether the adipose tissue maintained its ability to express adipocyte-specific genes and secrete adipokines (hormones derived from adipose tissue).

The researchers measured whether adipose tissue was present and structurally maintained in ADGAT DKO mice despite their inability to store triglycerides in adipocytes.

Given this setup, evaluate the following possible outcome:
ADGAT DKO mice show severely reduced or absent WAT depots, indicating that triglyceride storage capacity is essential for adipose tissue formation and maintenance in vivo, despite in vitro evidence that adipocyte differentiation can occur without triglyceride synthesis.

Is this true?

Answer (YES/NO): NO